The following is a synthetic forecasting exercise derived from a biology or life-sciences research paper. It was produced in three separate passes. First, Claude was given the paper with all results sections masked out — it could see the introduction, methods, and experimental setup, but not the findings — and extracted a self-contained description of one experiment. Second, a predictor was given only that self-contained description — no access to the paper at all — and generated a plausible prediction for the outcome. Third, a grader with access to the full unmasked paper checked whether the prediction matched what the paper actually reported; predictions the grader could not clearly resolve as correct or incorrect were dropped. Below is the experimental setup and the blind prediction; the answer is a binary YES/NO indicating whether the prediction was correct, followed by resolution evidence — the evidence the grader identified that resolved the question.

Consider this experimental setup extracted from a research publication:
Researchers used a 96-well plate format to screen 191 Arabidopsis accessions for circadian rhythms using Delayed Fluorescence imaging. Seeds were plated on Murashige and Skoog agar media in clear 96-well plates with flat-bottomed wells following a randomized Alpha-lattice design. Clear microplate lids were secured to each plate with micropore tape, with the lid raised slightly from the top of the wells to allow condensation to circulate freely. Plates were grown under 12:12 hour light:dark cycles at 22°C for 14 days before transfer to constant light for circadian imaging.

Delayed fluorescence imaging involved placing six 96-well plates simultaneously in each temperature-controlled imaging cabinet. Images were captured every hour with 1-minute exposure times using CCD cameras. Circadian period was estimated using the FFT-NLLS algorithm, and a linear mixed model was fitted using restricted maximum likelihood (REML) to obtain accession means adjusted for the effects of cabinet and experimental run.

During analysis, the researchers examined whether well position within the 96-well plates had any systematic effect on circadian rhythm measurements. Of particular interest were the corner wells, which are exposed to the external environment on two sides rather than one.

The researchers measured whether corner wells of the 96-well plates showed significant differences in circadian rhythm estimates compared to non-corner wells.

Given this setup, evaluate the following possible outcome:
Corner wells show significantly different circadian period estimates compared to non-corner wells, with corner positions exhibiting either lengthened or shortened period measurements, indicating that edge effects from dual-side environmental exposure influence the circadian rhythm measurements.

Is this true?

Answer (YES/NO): YES